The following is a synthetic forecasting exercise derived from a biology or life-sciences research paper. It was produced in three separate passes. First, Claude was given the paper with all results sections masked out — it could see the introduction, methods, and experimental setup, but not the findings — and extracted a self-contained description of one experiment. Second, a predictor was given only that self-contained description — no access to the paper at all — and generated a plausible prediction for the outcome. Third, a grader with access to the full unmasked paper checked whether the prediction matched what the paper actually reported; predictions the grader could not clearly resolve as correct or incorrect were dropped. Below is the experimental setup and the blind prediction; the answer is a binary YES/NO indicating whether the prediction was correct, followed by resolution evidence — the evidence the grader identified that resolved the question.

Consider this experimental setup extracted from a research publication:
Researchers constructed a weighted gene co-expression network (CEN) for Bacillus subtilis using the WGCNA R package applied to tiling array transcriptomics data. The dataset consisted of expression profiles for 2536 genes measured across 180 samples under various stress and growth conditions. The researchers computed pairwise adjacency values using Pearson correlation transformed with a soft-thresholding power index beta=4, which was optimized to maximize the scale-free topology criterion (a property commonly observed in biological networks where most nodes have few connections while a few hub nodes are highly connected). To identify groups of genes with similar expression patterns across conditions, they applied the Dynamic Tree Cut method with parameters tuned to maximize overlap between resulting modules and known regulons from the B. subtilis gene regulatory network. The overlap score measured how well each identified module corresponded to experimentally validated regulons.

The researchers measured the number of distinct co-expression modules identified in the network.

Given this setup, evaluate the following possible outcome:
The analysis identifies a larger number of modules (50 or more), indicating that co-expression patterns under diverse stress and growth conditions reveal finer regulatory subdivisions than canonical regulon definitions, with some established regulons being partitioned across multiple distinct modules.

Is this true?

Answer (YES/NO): YES